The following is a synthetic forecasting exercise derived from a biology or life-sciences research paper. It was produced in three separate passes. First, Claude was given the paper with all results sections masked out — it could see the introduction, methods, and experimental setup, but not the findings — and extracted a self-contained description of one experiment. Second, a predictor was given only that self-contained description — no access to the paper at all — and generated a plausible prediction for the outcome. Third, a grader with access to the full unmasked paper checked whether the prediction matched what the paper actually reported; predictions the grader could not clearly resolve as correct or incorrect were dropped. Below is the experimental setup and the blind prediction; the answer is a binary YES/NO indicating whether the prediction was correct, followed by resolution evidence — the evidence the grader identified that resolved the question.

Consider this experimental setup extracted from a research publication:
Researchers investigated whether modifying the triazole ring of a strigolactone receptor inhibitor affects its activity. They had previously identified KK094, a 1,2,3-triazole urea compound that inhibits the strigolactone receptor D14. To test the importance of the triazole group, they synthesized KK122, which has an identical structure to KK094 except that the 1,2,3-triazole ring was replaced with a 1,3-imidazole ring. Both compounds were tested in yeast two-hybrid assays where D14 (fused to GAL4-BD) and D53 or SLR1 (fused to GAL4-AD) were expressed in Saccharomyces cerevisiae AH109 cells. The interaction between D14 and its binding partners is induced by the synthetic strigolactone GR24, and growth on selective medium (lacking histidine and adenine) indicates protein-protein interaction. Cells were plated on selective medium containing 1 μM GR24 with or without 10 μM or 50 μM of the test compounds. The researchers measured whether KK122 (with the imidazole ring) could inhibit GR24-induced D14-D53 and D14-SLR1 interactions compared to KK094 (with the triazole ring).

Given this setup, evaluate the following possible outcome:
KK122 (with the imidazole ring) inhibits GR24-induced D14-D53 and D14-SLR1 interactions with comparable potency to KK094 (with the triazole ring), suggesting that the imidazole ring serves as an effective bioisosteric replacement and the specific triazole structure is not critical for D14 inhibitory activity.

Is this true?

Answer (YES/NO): NO